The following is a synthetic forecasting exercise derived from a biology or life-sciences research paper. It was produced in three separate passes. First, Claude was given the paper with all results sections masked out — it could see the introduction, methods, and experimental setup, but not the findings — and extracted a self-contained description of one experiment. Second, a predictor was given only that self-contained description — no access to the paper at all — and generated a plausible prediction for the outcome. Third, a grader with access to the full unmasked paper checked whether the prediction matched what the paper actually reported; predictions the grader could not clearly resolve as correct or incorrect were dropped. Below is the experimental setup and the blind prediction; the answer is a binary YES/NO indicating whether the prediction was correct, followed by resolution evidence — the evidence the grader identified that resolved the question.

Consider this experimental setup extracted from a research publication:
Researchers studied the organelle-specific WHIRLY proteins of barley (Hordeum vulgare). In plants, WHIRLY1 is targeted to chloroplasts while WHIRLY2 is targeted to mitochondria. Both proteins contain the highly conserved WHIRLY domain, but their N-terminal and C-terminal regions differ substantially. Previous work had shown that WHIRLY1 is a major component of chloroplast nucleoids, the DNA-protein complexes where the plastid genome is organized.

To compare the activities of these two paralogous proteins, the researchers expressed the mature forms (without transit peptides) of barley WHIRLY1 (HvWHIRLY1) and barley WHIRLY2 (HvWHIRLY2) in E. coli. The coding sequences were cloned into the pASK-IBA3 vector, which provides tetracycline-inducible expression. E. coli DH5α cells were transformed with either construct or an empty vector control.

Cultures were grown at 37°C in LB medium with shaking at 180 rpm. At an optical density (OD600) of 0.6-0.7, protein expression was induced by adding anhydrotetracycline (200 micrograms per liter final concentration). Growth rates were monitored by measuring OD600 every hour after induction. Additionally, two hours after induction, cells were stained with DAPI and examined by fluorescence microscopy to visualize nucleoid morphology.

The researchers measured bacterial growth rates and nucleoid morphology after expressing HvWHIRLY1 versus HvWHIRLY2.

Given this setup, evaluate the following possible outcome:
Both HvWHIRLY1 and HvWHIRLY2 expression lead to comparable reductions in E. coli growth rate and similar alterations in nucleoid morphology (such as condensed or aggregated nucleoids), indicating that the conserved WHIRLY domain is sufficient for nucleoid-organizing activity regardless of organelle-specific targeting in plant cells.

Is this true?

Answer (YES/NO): NO